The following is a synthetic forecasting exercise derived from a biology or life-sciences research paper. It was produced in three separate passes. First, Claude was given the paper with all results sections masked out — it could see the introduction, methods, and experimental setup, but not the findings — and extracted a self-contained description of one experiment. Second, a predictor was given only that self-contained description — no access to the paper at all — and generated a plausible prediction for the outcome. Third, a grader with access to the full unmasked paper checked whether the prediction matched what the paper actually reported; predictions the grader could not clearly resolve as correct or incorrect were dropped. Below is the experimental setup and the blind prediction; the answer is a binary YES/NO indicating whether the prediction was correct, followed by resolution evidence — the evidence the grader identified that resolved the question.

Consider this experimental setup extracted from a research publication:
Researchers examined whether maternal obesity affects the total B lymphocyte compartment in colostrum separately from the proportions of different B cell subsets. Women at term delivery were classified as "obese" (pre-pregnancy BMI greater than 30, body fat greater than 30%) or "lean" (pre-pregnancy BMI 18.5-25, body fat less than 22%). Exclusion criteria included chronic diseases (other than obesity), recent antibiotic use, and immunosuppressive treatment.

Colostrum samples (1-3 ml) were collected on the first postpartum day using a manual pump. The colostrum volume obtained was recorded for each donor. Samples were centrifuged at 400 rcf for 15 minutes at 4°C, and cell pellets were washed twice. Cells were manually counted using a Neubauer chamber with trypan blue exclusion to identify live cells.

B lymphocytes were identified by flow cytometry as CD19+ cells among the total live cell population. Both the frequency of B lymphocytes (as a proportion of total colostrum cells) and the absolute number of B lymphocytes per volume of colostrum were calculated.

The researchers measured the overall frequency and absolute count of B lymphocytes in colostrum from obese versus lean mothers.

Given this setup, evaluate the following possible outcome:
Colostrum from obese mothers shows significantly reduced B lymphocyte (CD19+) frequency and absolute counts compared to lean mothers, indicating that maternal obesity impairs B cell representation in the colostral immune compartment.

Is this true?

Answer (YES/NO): YES